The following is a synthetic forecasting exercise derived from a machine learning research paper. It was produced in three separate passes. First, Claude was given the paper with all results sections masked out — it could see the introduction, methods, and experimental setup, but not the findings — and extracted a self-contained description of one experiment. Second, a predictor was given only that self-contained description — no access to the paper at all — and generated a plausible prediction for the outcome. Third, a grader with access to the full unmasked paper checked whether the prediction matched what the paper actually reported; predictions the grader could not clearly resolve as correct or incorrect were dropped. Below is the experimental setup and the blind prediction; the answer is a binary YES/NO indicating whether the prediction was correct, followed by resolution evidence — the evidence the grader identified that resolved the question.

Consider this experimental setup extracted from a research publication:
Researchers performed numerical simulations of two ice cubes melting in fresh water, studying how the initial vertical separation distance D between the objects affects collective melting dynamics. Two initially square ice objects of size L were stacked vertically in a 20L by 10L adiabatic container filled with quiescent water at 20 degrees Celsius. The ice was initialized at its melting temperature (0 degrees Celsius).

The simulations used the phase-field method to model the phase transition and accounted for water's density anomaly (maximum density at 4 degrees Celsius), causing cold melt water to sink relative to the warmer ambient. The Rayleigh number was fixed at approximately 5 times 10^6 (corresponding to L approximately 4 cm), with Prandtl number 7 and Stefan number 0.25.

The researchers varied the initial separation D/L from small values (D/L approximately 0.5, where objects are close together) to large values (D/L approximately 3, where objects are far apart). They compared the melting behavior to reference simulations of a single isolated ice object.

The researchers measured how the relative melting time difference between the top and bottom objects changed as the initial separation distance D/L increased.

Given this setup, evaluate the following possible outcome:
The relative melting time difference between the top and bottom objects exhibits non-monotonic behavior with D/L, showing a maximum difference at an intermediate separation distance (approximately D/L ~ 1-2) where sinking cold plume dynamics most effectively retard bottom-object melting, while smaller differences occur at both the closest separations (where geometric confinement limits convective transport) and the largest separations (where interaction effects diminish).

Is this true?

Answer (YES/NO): NO